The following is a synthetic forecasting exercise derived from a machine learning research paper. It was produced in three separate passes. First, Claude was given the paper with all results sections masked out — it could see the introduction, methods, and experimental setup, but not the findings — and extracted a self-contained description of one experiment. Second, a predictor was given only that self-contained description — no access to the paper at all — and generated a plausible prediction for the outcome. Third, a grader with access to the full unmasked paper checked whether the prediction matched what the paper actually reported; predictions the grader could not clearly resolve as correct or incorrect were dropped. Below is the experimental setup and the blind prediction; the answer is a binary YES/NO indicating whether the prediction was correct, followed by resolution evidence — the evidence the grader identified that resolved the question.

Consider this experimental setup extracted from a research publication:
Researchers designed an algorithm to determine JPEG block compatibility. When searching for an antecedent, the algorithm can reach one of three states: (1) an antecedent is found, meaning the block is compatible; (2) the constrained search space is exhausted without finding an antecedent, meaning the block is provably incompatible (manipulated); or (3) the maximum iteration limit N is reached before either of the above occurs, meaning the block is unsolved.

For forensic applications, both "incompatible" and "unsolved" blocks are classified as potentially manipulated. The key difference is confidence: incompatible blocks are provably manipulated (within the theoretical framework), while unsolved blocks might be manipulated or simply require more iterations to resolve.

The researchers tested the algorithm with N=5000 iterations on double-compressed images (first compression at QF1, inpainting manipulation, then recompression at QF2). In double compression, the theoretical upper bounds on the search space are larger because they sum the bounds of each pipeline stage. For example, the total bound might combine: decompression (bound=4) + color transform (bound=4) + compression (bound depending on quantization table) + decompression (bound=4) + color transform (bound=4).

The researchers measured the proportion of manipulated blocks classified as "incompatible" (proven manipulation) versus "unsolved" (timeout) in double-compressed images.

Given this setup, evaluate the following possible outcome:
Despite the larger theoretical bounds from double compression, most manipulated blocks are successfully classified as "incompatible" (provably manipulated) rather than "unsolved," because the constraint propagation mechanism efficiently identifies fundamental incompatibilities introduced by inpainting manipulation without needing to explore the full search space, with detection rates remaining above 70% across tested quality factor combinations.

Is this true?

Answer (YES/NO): NO